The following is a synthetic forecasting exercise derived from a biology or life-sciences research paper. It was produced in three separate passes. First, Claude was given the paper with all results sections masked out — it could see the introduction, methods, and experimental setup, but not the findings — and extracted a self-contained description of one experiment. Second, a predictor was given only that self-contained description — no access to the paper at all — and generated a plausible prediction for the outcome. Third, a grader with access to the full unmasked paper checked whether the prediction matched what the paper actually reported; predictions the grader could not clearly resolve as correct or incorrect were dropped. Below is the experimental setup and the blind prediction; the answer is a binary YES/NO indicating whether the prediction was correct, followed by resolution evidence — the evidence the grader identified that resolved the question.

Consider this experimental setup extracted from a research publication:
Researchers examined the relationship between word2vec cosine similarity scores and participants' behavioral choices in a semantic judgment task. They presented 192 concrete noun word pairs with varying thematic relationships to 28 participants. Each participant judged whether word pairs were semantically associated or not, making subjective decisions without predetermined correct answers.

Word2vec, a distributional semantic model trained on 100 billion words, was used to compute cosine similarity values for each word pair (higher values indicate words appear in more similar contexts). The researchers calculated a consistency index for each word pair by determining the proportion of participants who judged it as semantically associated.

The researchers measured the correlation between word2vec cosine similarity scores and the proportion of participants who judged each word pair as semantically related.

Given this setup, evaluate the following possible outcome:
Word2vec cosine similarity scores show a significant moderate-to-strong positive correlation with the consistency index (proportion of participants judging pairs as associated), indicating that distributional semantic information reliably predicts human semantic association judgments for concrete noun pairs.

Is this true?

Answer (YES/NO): YES